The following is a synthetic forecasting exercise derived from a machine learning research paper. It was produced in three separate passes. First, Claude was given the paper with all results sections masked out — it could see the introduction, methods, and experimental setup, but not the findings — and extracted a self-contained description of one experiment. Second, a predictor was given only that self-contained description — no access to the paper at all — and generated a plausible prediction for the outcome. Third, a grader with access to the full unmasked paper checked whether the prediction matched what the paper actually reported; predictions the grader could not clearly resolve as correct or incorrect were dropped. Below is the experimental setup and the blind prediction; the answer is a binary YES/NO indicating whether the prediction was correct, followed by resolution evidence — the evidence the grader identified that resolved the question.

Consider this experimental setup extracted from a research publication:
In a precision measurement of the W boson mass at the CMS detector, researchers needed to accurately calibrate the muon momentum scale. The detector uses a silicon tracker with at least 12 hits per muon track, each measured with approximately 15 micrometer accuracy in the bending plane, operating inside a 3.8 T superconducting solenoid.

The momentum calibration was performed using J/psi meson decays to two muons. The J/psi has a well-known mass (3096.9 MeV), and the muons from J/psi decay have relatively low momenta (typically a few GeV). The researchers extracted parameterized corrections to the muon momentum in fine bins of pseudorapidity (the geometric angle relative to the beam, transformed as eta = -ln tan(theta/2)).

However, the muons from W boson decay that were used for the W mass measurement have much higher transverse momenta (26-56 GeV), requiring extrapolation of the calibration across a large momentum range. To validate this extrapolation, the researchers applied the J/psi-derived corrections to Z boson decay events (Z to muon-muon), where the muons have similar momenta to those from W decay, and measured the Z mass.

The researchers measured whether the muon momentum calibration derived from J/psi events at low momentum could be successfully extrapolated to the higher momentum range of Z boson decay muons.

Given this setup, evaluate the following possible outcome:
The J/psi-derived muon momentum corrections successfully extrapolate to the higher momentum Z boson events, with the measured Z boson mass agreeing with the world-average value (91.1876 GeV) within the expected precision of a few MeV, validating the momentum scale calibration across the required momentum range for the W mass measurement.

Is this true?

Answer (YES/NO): YES